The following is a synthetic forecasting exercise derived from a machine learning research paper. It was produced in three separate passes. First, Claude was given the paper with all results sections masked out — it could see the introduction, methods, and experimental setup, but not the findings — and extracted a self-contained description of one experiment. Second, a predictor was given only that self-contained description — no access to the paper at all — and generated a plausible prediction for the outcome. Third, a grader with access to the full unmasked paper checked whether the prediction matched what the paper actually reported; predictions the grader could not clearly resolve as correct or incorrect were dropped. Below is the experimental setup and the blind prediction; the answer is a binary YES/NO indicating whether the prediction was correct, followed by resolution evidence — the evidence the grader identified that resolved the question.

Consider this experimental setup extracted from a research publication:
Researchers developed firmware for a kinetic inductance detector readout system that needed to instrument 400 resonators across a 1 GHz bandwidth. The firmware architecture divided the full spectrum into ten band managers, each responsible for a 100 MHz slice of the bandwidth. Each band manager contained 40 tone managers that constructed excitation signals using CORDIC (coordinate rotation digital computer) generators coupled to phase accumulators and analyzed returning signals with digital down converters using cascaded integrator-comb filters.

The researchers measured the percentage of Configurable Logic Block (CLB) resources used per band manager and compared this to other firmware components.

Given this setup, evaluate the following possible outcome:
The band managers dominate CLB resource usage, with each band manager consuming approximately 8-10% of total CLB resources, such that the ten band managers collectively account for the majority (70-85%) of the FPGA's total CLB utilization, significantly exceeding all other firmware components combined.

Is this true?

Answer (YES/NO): YES